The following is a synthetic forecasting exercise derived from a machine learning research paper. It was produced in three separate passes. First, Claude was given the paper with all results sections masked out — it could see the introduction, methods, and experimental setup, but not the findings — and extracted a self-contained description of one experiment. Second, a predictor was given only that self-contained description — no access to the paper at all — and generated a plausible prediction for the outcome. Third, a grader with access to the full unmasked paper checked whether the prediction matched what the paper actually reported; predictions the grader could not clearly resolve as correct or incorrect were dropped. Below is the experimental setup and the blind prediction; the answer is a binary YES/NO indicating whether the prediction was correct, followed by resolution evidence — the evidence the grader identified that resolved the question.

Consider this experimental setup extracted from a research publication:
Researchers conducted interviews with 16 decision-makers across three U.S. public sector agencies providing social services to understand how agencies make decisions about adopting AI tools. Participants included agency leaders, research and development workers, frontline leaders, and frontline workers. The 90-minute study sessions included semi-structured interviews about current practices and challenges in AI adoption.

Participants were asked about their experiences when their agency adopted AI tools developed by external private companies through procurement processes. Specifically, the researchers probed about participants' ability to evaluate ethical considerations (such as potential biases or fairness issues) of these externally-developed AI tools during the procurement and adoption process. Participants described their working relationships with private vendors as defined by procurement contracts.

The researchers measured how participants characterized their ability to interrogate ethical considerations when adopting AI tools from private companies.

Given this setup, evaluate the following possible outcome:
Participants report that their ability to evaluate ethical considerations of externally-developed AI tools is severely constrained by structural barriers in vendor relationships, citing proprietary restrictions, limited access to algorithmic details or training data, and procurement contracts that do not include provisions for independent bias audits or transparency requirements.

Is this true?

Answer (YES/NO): YES